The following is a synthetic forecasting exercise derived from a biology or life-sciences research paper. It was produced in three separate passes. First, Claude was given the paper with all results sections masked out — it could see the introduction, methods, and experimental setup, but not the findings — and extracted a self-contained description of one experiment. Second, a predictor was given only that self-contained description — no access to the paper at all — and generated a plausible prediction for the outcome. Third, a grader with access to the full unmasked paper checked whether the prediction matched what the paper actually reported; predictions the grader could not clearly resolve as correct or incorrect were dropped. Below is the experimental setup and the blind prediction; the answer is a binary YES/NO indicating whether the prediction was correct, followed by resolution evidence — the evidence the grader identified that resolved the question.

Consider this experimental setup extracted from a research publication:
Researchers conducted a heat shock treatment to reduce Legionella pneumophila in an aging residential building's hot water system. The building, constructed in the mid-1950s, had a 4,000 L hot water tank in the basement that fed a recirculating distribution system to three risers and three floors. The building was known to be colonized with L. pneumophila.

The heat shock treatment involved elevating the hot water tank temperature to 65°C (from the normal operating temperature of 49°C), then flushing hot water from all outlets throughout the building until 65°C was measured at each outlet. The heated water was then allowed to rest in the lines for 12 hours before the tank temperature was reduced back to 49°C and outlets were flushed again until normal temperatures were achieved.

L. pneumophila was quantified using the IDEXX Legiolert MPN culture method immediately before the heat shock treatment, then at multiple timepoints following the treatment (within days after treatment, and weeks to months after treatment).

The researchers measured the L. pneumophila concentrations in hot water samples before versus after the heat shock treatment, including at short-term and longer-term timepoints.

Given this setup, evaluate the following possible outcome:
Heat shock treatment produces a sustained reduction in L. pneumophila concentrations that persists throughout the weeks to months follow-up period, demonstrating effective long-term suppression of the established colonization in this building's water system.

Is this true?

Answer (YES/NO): NO